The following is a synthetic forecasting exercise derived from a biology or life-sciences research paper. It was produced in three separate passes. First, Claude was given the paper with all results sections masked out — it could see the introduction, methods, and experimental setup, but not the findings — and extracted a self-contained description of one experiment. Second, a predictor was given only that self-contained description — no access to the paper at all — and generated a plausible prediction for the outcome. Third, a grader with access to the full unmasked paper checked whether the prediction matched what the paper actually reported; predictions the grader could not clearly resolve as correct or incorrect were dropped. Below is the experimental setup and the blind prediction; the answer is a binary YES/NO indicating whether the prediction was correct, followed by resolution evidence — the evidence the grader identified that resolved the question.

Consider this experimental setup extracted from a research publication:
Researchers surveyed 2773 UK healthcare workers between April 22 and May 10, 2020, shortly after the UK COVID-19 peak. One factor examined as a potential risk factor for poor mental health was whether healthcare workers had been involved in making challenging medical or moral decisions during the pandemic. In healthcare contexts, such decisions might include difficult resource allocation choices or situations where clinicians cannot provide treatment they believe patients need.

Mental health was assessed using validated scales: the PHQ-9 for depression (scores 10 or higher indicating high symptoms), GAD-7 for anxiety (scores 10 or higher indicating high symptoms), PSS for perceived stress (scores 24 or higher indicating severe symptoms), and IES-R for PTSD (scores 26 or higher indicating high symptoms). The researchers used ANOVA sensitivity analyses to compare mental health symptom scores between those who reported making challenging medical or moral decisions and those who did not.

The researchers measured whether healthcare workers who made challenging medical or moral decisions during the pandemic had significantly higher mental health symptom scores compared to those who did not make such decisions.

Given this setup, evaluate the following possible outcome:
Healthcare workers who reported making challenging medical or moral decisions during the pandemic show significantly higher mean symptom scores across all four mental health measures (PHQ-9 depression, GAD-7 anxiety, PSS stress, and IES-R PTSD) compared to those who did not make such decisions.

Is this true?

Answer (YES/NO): NO